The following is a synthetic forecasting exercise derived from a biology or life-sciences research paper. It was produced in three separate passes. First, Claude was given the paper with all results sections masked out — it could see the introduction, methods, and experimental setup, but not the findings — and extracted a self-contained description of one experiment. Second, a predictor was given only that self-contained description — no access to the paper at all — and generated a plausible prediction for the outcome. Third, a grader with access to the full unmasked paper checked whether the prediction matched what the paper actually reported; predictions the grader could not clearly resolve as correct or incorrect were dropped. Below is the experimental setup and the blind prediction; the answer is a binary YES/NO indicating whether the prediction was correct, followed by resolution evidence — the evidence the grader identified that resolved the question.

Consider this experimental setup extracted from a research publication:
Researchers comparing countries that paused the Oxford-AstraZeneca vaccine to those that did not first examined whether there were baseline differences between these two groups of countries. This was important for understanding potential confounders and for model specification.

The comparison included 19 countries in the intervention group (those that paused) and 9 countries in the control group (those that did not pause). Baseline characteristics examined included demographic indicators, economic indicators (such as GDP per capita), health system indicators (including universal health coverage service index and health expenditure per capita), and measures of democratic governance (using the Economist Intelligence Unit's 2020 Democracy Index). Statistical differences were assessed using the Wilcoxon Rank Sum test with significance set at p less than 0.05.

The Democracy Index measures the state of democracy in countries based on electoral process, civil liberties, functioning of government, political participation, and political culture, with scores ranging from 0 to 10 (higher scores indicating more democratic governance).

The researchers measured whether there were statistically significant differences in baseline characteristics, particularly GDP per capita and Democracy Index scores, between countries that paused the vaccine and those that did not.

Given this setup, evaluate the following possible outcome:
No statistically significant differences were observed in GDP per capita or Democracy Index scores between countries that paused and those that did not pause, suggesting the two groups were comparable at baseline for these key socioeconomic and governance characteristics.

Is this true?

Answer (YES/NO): NO